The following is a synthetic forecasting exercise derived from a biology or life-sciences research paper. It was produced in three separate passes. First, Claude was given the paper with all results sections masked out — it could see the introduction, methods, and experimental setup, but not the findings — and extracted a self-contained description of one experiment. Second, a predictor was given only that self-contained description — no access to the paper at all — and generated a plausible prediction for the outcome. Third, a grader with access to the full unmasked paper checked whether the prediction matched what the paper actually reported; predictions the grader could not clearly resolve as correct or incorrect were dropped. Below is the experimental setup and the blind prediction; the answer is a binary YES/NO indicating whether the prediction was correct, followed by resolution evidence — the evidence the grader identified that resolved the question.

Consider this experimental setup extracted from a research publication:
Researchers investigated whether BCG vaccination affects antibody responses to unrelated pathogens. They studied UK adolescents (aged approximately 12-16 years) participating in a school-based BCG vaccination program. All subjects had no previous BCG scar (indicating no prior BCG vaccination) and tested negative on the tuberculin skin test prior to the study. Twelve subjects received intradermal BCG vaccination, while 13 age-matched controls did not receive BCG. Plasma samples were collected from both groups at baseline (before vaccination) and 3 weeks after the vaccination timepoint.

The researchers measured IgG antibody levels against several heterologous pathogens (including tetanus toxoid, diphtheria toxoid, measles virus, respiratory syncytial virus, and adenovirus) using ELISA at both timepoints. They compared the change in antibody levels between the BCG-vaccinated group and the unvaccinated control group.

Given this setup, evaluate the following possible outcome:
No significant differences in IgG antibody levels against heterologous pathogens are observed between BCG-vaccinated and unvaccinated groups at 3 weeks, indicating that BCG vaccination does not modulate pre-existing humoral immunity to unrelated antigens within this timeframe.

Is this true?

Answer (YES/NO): YES